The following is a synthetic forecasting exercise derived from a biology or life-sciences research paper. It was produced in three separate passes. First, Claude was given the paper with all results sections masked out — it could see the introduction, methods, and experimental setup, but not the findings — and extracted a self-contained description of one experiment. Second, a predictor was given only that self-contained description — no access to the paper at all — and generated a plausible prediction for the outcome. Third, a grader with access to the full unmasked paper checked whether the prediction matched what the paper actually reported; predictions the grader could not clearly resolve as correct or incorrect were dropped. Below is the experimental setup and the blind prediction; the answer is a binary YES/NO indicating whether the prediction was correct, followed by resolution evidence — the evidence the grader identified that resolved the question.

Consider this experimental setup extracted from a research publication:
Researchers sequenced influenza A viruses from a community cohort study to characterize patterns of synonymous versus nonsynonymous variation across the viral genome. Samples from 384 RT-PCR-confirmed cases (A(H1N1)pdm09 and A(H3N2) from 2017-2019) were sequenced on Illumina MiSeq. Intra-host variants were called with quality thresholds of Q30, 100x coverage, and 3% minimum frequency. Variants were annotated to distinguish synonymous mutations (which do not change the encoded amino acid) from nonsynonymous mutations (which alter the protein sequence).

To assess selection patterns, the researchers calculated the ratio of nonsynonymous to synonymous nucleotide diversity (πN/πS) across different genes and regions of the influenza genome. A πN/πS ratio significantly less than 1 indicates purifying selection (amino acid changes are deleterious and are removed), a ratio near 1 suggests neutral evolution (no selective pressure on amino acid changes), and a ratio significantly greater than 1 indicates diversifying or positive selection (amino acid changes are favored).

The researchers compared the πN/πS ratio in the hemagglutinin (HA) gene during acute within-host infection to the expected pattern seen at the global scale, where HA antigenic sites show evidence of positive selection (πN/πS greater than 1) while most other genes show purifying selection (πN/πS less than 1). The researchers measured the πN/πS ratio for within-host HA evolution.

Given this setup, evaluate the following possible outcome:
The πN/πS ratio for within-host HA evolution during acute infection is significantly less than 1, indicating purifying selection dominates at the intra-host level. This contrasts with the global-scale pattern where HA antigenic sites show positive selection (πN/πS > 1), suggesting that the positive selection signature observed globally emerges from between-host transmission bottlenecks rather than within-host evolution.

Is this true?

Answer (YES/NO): YES